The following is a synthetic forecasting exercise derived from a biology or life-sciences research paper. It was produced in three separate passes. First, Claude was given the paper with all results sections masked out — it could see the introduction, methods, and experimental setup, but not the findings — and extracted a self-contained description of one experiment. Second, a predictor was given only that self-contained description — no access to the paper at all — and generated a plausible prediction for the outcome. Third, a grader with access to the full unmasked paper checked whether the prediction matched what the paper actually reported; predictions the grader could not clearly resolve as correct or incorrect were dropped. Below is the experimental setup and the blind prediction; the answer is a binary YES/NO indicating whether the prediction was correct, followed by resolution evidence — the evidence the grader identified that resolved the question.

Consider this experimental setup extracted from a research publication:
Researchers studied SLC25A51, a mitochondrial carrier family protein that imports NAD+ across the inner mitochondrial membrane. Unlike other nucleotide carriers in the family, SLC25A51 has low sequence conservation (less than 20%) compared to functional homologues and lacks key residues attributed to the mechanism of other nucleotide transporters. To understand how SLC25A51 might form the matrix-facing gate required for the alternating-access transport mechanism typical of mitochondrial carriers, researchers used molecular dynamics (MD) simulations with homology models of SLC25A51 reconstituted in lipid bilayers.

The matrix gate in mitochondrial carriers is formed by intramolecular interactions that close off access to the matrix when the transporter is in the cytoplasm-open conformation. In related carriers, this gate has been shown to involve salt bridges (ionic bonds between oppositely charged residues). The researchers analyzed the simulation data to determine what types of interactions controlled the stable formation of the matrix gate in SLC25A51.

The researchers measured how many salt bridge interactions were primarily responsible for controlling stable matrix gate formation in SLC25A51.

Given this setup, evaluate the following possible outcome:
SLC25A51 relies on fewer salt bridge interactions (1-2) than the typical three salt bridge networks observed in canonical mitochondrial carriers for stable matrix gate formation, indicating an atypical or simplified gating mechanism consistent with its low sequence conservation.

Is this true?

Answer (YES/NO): YES